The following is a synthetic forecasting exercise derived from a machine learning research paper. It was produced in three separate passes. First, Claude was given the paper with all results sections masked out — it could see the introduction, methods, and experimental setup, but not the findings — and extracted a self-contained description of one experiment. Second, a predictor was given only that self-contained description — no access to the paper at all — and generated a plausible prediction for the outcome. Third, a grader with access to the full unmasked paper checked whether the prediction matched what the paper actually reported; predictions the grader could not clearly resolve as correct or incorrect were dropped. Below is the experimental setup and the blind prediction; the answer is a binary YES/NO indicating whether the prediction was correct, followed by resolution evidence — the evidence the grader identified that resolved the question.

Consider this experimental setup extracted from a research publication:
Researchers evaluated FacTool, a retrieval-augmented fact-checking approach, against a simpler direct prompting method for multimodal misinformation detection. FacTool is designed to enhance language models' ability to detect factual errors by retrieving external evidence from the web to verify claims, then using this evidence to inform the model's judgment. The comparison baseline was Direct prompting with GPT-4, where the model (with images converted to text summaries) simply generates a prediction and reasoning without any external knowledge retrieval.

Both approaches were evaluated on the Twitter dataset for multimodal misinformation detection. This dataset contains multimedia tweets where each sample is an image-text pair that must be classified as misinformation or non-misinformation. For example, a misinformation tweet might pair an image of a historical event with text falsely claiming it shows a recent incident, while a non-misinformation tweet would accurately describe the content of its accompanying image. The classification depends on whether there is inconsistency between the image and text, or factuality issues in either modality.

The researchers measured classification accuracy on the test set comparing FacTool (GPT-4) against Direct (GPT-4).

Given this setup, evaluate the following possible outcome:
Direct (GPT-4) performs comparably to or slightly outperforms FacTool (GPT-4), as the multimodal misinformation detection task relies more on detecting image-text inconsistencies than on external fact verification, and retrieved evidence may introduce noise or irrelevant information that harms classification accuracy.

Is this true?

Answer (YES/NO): NO